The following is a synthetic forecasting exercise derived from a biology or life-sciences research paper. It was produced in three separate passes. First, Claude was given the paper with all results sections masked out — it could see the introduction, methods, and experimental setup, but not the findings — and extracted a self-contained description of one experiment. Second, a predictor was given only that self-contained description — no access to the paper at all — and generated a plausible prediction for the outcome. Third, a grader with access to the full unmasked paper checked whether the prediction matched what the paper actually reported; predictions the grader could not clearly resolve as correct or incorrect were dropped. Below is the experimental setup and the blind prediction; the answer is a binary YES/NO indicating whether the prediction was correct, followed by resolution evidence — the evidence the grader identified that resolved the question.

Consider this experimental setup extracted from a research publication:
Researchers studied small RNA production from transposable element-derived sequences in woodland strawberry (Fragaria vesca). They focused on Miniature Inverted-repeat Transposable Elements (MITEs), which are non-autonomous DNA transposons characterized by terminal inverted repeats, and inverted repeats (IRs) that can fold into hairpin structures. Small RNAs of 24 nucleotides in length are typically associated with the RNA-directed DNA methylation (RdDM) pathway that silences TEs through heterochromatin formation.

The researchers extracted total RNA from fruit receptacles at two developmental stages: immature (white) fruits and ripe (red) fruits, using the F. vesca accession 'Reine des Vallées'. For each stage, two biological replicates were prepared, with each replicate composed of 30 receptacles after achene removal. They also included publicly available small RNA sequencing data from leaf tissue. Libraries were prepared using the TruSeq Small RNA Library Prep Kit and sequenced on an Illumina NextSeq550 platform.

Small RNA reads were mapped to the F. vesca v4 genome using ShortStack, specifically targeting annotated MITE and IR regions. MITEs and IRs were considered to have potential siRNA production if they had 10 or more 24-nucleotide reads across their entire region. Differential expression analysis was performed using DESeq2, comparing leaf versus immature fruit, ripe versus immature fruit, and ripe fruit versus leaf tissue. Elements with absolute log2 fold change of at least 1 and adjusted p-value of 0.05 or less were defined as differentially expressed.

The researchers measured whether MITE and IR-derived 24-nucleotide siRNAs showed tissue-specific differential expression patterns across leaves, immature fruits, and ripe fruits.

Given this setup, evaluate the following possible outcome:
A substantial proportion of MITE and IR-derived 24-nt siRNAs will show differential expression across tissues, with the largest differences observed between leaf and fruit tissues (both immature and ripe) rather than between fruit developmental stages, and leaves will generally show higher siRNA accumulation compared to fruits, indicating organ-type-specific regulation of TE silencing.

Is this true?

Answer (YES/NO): NO